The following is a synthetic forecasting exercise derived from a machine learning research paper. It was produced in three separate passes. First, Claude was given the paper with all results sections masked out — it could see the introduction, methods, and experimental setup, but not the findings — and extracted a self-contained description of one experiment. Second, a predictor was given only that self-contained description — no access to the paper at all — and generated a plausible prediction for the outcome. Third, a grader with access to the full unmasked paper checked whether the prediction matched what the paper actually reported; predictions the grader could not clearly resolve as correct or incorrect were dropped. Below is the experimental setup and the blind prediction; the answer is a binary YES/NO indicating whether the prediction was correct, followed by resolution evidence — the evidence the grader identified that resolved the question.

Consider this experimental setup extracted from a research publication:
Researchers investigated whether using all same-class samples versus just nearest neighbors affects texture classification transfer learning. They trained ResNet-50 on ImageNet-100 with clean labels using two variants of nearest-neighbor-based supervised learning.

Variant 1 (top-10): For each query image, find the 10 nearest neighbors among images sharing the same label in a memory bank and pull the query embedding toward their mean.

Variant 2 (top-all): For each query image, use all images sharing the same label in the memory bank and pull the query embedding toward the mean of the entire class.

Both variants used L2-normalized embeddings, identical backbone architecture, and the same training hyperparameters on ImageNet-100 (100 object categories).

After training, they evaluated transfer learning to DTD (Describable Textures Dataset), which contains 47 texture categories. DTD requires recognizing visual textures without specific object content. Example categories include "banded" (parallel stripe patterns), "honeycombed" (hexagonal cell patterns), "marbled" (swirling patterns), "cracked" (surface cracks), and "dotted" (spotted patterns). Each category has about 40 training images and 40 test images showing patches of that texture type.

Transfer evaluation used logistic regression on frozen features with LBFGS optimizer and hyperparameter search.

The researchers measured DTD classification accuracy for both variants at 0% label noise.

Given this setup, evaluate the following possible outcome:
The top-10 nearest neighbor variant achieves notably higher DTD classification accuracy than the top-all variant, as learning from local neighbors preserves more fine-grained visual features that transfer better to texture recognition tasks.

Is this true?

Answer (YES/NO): NO